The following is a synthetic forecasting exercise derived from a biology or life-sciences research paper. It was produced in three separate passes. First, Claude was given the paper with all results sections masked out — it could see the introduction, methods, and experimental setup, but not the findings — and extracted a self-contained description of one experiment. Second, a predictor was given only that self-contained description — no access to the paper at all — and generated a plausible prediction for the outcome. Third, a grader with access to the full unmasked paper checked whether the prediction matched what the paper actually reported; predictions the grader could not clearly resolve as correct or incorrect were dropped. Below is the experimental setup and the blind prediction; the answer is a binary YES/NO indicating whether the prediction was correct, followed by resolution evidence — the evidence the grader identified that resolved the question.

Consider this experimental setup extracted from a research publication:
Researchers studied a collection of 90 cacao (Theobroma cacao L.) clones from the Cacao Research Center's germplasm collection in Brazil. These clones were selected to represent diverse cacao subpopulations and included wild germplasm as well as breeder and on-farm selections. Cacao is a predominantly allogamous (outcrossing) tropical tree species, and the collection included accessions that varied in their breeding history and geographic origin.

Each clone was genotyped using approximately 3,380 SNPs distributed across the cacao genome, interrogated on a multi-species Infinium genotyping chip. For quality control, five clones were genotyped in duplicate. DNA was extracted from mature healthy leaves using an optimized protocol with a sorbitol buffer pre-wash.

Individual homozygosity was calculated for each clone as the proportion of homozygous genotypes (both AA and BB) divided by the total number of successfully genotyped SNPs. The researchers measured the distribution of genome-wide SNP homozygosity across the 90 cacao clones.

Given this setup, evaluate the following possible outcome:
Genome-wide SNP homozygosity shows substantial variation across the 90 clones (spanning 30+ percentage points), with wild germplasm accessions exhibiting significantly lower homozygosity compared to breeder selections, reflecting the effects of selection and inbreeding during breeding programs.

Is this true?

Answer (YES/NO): NO